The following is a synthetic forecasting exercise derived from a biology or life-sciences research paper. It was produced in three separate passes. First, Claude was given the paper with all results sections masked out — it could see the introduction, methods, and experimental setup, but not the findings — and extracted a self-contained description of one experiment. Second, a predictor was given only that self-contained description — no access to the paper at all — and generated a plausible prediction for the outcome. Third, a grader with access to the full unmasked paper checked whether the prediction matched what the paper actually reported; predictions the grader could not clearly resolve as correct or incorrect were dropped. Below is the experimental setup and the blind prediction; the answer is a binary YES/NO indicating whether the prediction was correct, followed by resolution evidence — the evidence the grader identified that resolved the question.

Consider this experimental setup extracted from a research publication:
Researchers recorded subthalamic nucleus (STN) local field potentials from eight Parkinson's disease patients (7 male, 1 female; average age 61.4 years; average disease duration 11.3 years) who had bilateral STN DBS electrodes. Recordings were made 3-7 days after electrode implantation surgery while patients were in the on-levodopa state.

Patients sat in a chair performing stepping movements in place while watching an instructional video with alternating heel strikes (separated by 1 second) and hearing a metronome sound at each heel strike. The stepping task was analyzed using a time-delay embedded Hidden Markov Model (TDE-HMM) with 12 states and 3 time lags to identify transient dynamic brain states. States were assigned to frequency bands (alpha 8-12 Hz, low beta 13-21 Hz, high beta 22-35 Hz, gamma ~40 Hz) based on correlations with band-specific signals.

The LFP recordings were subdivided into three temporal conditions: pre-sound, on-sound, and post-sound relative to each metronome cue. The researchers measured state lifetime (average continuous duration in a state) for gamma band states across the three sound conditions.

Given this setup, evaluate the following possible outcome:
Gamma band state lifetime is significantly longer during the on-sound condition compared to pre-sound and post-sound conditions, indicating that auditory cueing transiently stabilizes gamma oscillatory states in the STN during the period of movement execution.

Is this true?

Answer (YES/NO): NO